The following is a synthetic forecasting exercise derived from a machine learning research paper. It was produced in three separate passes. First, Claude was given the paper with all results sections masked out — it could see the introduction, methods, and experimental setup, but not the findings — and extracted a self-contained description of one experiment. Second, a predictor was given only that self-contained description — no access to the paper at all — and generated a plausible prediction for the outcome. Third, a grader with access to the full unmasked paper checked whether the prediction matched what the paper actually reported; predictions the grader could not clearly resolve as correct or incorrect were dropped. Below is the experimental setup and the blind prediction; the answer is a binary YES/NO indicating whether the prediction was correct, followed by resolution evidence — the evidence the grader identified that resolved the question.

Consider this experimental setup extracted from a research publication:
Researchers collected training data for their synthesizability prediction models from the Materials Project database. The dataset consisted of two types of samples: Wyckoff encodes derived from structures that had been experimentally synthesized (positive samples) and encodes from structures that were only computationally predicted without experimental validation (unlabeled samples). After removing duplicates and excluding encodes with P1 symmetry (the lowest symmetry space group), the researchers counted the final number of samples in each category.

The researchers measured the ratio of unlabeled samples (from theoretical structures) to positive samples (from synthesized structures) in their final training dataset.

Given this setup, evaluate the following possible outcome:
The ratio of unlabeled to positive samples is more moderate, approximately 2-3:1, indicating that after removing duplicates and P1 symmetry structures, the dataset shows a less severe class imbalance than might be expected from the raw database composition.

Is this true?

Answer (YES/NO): NO